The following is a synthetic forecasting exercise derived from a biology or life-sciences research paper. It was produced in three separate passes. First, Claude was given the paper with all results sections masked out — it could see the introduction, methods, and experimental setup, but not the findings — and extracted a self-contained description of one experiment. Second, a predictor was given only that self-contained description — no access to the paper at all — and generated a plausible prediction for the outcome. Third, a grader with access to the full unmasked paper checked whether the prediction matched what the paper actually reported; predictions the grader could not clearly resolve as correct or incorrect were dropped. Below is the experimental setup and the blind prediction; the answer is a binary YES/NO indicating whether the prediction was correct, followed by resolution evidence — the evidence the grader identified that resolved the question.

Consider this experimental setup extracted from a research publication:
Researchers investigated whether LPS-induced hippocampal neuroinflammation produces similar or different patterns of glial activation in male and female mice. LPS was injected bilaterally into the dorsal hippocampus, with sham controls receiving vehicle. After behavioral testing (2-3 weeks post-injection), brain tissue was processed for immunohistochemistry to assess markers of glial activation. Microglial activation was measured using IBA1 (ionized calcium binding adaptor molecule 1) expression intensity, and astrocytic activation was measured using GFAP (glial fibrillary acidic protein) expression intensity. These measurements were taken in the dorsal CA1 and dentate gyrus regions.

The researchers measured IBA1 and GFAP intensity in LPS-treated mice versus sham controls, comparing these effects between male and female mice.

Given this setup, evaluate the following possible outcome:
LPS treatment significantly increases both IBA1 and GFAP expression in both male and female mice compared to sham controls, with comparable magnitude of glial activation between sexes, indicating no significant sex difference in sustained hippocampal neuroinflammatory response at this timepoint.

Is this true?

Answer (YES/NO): NO